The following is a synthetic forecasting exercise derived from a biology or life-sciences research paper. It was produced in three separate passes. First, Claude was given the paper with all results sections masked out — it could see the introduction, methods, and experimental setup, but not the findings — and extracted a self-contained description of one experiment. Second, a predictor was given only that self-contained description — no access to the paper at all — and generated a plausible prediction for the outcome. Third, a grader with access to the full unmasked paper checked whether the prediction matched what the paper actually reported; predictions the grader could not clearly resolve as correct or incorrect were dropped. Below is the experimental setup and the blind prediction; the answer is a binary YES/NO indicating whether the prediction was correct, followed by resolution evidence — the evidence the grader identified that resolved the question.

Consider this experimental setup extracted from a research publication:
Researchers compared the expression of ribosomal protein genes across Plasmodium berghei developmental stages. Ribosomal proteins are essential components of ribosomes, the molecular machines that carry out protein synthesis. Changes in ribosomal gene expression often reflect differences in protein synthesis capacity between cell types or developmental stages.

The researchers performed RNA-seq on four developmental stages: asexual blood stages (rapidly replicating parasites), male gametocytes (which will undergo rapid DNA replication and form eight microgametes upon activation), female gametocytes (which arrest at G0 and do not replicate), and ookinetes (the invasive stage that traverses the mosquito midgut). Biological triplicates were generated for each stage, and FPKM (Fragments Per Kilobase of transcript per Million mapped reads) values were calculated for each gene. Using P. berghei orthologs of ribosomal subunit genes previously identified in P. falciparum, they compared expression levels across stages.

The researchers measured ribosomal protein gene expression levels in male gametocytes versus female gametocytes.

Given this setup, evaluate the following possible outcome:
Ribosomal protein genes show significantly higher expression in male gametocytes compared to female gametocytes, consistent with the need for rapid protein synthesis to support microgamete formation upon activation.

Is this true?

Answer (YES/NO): YES